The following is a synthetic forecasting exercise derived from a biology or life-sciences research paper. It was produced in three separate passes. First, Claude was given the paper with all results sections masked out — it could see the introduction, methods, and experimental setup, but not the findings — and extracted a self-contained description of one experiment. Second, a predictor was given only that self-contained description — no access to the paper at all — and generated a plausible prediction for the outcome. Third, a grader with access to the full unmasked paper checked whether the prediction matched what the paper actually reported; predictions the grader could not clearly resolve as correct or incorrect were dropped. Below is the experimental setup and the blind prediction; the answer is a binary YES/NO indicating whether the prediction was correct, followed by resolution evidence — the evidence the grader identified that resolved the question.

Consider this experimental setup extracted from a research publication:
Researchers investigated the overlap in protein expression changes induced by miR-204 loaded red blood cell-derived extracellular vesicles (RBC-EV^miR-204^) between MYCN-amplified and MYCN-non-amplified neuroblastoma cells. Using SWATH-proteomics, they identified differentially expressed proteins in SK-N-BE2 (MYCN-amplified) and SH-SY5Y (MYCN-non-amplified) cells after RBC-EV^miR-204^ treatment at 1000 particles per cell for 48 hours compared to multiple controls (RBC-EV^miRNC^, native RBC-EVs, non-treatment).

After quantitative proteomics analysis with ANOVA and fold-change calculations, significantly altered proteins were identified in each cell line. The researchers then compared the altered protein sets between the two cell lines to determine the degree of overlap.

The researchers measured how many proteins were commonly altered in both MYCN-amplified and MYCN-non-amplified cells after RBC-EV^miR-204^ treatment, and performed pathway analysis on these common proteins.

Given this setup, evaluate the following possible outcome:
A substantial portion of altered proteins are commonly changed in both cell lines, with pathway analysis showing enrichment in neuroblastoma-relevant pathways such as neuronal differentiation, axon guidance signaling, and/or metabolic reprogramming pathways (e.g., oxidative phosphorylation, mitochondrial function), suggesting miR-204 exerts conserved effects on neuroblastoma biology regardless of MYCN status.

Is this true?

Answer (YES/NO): NO